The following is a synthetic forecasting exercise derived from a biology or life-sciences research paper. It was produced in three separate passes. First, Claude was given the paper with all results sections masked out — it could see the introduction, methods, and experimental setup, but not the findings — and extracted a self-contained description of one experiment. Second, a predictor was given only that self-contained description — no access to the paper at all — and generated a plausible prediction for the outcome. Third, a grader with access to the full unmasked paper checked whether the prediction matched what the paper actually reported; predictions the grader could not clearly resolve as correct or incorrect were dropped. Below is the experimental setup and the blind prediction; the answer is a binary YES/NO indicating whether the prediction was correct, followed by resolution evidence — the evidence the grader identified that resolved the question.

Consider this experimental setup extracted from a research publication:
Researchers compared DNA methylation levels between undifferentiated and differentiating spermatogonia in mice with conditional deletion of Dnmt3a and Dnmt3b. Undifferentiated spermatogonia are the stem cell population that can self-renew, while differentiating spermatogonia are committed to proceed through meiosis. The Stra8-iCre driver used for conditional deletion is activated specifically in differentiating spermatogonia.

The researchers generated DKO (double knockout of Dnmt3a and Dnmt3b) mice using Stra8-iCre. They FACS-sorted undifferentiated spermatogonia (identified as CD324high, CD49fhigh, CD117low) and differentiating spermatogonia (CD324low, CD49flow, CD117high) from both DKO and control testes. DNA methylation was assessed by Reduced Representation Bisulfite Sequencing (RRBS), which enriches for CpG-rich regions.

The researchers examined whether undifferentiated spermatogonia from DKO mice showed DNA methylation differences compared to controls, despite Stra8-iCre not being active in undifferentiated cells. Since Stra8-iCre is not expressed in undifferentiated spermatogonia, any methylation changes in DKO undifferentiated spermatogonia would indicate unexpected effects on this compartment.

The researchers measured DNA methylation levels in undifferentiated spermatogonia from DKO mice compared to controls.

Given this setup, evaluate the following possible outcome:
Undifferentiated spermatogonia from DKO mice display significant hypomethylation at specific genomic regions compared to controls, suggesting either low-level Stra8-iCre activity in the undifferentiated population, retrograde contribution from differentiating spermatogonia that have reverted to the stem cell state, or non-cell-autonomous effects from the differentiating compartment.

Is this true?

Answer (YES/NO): YES